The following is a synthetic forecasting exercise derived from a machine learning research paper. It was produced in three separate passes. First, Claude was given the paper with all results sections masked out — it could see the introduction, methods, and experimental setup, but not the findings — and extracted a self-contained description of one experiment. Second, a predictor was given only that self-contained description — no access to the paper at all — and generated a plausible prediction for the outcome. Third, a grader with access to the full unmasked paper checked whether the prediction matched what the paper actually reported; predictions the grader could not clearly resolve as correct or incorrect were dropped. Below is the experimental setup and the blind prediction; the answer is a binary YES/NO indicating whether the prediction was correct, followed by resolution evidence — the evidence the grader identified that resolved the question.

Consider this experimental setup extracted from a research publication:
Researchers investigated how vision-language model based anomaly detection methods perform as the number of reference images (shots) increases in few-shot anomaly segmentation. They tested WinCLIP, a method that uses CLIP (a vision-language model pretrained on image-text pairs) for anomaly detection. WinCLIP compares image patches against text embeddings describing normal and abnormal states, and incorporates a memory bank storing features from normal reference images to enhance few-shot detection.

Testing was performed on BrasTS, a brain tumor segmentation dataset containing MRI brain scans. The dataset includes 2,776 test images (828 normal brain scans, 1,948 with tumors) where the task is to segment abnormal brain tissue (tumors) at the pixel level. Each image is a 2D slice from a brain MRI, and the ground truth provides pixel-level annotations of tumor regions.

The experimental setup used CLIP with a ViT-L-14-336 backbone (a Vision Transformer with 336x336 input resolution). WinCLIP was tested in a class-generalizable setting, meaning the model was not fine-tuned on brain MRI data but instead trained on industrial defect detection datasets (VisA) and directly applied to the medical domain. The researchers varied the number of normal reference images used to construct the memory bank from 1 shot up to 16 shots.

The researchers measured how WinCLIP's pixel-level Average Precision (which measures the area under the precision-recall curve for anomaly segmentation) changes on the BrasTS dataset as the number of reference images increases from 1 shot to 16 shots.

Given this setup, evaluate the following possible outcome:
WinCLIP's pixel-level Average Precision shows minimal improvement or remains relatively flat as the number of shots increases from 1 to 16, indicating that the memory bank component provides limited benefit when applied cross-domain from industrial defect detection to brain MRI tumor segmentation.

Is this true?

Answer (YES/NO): NO